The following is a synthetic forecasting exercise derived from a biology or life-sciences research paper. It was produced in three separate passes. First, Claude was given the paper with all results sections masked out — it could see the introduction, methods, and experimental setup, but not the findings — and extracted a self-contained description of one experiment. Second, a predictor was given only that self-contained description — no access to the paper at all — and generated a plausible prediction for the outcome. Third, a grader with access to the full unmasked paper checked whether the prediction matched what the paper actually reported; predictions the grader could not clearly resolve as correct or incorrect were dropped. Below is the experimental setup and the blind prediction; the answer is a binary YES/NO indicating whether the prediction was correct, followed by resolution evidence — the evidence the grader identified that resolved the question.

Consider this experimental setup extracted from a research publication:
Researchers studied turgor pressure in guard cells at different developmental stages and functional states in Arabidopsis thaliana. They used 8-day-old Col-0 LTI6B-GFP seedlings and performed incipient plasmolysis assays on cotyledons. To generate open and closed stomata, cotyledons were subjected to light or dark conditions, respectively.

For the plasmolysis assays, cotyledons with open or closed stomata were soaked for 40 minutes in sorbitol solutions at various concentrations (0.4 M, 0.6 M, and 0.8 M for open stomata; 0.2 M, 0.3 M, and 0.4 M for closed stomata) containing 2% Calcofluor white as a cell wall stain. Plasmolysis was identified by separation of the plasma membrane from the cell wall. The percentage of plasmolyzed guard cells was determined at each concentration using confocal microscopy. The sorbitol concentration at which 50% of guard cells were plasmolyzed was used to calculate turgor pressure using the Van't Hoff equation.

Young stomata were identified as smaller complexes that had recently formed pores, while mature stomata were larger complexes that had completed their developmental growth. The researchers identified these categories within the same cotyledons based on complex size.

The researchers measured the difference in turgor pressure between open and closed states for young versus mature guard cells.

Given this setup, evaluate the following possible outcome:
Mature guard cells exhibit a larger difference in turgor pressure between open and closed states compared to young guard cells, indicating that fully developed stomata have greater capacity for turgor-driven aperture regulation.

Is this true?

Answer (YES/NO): NO